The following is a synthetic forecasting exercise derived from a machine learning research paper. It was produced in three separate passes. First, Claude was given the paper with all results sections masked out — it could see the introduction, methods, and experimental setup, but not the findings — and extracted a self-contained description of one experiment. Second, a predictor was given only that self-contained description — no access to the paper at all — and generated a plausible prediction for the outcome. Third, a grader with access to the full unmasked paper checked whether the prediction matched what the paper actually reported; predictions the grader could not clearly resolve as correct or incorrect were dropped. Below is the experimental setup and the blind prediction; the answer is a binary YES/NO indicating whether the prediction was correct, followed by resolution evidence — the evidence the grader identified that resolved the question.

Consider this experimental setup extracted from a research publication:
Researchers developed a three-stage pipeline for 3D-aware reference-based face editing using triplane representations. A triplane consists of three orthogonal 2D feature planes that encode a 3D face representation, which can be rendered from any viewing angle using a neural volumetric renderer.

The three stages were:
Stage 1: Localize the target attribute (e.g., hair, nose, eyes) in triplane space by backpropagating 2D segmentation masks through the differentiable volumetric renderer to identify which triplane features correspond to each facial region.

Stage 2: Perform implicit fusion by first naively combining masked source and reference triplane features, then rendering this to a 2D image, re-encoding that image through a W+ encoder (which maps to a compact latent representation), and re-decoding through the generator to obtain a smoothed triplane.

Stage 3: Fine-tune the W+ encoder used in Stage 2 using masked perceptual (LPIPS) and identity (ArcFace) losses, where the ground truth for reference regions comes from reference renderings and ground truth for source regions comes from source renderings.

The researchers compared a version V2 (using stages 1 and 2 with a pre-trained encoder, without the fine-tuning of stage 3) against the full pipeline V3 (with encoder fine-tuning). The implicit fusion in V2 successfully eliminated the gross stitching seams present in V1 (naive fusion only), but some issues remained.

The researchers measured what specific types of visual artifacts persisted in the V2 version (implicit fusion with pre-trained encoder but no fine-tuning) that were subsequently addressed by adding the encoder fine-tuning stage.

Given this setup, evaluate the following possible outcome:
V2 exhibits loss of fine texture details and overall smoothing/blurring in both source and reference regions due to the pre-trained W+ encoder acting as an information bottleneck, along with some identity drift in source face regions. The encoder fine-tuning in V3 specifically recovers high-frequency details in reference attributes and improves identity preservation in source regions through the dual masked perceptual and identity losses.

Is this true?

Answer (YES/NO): NO